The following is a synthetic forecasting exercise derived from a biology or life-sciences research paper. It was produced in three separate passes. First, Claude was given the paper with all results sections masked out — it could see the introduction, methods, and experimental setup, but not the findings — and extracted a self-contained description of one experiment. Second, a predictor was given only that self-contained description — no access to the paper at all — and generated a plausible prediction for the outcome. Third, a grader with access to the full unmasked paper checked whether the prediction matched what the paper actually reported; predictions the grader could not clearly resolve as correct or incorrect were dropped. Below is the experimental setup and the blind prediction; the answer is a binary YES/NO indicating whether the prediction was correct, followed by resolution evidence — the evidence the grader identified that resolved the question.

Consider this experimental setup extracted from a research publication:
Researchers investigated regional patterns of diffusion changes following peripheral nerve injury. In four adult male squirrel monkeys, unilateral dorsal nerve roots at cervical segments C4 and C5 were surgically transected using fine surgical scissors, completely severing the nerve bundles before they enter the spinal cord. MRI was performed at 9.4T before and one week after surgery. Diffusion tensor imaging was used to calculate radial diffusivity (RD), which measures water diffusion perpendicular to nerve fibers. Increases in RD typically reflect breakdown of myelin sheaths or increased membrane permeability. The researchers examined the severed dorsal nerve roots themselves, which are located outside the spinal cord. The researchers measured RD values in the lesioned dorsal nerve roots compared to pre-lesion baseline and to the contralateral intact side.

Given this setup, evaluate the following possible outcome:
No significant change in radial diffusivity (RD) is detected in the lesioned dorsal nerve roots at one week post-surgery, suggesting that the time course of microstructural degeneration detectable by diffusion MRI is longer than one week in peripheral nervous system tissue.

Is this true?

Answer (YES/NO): YES